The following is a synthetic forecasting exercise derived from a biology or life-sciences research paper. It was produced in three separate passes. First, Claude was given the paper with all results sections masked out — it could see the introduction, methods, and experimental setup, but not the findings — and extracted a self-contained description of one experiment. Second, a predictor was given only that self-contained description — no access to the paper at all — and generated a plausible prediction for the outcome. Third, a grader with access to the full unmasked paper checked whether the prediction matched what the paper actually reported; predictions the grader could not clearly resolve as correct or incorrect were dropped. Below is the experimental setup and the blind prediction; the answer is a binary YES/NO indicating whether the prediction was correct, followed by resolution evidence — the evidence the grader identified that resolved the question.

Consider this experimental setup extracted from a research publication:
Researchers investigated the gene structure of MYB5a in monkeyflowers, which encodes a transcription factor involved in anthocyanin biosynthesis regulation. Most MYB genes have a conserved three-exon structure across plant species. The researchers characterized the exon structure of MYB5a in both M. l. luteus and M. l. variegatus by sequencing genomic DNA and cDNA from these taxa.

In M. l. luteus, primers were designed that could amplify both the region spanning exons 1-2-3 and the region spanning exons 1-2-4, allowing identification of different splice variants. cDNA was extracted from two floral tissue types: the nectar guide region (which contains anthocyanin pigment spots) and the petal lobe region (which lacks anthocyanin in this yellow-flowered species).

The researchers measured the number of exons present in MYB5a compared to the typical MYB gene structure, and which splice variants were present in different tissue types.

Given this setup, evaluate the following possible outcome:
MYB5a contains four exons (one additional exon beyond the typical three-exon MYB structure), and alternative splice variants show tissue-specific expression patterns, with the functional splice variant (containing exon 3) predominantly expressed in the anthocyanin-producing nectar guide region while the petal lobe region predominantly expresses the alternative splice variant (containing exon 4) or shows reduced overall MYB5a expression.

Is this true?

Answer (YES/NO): NO